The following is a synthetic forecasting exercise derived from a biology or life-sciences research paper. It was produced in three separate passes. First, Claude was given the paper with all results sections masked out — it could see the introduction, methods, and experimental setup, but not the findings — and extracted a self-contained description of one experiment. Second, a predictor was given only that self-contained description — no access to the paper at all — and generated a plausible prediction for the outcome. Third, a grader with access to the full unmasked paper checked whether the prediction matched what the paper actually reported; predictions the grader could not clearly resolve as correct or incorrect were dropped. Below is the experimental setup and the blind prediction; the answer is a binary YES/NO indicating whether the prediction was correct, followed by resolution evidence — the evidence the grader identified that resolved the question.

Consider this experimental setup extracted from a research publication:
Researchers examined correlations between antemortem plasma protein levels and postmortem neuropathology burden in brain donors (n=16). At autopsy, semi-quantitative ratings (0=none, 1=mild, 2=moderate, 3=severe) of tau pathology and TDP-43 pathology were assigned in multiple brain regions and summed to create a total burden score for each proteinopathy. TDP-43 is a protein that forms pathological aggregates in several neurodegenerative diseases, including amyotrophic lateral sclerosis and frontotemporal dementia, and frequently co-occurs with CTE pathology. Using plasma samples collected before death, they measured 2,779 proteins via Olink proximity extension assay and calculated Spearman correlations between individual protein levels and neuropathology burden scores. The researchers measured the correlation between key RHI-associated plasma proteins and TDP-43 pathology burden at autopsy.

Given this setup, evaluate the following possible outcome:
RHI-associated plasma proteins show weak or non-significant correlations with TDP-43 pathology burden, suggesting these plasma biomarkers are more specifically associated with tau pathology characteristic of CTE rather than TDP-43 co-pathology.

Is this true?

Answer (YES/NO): NO